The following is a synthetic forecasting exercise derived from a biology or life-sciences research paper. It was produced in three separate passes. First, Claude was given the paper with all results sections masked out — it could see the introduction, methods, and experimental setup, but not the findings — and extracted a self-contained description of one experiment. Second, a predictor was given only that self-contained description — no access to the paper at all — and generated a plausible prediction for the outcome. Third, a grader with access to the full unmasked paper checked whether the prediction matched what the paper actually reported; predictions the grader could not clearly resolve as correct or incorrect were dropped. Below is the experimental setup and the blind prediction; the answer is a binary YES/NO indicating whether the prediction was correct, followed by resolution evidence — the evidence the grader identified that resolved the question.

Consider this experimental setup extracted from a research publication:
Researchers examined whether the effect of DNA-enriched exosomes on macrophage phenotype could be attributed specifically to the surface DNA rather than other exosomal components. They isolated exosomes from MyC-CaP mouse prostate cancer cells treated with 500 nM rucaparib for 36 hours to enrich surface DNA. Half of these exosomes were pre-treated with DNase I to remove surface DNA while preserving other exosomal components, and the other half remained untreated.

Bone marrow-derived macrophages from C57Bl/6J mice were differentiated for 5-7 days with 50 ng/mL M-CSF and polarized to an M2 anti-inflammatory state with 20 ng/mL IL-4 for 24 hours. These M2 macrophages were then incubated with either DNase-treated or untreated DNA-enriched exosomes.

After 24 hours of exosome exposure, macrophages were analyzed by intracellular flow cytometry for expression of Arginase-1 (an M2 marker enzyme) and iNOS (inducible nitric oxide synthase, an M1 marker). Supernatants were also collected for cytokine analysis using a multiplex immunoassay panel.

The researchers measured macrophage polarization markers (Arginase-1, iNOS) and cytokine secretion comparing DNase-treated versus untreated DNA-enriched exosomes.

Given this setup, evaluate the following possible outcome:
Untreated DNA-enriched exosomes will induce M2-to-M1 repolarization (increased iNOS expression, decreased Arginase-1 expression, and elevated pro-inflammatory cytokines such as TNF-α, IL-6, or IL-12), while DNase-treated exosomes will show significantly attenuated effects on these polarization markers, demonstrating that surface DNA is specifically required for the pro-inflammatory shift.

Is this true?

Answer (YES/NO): YES